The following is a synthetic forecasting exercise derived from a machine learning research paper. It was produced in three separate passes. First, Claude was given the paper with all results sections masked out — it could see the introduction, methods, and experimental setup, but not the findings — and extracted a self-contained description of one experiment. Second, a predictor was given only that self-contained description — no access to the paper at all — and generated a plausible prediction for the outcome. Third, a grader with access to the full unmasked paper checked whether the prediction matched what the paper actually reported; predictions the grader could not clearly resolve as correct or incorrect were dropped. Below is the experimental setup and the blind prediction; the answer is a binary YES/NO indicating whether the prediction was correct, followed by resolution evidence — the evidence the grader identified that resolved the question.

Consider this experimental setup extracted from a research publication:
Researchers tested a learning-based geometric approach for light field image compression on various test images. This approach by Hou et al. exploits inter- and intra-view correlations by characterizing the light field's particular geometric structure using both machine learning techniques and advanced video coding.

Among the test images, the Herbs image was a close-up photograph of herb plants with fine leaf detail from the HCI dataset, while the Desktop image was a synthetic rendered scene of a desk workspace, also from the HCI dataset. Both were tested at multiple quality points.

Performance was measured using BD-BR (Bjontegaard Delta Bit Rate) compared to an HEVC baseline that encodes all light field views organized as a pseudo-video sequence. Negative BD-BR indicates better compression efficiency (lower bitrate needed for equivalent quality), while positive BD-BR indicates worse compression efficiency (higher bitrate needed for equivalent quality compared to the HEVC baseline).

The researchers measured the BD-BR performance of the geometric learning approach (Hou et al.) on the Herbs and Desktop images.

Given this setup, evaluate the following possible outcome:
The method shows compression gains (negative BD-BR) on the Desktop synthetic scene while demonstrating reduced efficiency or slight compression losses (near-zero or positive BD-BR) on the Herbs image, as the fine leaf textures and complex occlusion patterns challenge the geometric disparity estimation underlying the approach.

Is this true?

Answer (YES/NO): NO